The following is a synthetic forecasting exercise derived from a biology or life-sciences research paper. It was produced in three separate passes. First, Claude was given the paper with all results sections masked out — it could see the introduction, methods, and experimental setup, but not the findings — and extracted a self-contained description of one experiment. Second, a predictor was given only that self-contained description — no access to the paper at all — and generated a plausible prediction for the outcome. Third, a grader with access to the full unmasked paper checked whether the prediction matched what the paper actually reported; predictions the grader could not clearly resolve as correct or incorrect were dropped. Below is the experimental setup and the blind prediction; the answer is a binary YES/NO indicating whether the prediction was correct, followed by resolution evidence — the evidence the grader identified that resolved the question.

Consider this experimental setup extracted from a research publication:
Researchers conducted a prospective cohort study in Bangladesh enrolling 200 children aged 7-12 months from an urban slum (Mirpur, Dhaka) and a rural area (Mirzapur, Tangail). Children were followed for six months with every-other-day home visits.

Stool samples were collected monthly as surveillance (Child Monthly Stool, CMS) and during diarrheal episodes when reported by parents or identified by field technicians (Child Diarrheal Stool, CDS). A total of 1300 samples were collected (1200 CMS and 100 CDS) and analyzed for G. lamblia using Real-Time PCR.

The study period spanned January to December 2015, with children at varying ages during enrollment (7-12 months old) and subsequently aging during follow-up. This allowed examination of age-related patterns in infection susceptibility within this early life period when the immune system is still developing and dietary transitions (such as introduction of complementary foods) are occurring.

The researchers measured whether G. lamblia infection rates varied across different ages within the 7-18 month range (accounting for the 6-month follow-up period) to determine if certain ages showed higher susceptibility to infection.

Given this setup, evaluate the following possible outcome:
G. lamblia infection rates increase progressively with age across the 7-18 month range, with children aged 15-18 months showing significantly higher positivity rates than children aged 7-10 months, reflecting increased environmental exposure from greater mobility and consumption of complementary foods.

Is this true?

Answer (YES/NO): NO